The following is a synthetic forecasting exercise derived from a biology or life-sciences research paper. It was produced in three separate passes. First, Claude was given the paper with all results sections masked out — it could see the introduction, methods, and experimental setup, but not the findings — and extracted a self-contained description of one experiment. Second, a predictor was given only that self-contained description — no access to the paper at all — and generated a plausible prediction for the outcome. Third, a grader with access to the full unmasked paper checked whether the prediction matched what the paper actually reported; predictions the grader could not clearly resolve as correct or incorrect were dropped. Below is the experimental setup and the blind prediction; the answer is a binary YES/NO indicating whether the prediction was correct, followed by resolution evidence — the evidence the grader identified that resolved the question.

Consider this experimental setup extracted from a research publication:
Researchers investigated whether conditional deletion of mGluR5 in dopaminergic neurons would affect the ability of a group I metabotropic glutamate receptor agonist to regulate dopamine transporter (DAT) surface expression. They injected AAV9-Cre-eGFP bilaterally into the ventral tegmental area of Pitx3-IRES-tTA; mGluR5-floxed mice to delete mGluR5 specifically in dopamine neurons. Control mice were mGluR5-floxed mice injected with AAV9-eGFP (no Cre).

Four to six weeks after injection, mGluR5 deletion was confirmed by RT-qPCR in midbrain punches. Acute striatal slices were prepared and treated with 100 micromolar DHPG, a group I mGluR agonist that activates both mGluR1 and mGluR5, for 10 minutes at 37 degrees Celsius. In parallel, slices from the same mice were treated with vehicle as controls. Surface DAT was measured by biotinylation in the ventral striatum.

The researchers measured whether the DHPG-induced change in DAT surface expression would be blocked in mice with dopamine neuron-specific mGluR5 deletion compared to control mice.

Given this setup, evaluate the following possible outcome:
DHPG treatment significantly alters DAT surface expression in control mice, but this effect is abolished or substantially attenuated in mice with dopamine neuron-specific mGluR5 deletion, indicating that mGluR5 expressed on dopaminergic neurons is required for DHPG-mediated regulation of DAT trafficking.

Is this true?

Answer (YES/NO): YES